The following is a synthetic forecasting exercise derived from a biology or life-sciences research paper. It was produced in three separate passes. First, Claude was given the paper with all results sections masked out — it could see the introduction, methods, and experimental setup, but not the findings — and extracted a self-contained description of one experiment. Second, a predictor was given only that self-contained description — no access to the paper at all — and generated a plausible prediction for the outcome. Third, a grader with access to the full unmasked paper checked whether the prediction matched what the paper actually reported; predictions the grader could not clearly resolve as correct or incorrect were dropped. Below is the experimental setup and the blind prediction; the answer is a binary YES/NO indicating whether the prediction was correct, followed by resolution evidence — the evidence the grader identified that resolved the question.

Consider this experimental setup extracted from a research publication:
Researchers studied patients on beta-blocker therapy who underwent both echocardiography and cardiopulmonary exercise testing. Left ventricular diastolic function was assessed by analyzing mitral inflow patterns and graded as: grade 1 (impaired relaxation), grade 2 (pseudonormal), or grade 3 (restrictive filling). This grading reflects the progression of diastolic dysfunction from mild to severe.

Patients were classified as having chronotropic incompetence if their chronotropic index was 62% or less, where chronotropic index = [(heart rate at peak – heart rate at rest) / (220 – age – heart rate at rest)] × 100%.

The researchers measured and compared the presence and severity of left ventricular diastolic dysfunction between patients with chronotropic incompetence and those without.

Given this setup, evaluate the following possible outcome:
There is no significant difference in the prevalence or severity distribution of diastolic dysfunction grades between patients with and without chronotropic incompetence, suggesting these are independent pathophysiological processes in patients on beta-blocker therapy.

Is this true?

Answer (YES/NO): YES